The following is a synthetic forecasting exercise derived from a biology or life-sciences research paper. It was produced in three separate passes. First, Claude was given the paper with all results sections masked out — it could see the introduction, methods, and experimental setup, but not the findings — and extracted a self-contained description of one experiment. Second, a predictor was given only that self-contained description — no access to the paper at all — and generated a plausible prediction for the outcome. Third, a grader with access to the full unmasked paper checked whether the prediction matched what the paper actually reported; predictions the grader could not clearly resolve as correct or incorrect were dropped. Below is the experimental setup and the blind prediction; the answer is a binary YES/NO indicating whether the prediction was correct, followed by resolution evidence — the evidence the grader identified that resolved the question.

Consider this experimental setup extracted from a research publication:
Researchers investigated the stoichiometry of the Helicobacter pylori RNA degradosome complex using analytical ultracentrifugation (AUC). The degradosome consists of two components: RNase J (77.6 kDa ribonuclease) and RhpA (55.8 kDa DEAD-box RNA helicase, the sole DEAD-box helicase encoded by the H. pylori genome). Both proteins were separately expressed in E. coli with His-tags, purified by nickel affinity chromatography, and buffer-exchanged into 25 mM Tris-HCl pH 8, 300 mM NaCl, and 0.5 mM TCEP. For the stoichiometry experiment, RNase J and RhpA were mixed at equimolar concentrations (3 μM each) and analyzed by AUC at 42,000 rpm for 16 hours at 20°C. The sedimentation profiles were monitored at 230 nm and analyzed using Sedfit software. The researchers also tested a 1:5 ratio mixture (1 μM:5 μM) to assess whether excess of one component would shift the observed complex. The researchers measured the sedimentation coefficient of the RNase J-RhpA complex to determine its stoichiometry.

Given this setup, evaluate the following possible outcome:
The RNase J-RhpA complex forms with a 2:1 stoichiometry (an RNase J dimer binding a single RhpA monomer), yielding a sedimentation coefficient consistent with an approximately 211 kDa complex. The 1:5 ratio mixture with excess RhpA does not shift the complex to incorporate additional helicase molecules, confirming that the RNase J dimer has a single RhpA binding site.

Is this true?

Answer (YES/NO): NO